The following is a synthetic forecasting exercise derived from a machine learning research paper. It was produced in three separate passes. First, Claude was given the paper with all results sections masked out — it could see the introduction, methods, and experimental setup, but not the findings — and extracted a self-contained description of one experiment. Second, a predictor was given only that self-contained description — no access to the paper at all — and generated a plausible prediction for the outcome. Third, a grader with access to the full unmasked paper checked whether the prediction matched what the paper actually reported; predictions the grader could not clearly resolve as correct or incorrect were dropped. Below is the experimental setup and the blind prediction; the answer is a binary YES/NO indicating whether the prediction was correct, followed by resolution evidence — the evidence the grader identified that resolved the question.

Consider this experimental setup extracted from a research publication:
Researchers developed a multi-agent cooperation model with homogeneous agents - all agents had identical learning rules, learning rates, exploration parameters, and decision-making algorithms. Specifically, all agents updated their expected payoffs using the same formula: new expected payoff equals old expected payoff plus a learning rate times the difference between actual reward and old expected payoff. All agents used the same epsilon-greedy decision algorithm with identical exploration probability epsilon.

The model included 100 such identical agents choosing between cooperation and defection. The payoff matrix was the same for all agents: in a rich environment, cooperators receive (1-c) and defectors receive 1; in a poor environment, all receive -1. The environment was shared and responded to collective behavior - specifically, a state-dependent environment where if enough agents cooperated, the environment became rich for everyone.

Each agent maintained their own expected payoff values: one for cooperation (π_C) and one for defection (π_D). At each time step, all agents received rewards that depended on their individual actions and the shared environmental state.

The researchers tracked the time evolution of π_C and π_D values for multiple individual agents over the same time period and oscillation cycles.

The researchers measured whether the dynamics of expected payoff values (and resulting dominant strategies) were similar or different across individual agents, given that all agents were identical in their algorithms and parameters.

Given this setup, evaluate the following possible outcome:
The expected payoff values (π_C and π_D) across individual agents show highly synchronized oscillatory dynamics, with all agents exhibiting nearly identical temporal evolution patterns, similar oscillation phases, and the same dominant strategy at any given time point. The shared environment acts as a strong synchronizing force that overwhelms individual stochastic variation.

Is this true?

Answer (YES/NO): NO